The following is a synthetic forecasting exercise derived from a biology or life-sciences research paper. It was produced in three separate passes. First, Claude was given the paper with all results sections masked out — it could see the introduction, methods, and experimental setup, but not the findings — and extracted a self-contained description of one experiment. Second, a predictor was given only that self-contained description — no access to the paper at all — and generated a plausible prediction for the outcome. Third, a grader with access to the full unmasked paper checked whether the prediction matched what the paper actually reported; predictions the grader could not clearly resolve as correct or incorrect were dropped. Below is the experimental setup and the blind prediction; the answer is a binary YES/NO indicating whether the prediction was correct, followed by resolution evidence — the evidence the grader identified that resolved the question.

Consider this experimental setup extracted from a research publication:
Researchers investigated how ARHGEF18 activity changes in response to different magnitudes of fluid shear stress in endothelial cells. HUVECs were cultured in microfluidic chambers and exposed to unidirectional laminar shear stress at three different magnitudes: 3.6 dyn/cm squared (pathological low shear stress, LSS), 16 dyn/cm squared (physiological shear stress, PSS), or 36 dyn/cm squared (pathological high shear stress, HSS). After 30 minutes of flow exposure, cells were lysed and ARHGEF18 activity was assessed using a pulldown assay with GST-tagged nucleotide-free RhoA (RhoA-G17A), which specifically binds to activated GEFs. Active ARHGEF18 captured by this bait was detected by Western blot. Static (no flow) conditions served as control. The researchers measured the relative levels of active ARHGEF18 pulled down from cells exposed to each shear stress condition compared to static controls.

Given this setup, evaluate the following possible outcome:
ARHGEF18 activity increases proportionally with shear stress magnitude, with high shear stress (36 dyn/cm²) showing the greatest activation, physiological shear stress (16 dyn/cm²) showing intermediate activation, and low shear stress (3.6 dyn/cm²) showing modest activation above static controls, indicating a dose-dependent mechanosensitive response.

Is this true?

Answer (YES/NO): NO